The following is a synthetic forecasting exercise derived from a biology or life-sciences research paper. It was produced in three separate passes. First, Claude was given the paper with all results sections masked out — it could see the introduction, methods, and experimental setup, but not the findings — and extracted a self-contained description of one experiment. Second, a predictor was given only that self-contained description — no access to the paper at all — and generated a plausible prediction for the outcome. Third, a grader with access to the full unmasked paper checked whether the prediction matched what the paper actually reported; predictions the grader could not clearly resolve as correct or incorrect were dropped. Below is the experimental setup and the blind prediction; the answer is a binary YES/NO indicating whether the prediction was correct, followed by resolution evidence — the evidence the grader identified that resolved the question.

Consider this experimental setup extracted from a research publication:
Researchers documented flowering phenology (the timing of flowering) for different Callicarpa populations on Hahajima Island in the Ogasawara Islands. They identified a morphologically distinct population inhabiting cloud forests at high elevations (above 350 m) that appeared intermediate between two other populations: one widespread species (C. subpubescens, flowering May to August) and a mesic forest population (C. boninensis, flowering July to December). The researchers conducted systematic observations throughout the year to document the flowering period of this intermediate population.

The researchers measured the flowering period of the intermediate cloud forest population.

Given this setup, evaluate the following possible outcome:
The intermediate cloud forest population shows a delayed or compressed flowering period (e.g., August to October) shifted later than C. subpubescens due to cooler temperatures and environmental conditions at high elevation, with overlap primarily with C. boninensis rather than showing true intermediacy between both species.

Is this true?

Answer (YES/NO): NO